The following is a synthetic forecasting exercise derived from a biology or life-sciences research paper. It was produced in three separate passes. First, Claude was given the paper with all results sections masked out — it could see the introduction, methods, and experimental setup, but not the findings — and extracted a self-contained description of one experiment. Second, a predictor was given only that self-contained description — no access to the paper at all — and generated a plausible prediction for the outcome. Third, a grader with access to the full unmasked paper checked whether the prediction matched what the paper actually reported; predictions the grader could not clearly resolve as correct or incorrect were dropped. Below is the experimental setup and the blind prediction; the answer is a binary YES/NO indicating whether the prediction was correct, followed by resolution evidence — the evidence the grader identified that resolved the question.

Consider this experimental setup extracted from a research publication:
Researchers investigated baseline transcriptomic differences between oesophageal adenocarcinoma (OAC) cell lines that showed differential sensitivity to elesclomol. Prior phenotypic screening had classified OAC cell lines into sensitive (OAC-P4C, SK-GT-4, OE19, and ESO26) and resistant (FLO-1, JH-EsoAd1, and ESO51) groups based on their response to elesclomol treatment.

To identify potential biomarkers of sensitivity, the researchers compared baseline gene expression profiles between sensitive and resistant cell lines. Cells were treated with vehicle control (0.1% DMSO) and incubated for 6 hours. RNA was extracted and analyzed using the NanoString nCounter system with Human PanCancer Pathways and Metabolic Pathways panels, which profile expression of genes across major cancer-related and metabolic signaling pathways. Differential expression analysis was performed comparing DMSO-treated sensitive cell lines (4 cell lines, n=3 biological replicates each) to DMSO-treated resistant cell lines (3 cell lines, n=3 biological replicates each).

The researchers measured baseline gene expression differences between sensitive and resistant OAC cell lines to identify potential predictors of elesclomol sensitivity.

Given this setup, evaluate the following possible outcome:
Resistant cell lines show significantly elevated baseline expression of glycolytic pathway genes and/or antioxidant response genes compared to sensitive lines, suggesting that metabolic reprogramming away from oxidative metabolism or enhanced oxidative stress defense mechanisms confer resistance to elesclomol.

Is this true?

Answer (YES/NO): NO